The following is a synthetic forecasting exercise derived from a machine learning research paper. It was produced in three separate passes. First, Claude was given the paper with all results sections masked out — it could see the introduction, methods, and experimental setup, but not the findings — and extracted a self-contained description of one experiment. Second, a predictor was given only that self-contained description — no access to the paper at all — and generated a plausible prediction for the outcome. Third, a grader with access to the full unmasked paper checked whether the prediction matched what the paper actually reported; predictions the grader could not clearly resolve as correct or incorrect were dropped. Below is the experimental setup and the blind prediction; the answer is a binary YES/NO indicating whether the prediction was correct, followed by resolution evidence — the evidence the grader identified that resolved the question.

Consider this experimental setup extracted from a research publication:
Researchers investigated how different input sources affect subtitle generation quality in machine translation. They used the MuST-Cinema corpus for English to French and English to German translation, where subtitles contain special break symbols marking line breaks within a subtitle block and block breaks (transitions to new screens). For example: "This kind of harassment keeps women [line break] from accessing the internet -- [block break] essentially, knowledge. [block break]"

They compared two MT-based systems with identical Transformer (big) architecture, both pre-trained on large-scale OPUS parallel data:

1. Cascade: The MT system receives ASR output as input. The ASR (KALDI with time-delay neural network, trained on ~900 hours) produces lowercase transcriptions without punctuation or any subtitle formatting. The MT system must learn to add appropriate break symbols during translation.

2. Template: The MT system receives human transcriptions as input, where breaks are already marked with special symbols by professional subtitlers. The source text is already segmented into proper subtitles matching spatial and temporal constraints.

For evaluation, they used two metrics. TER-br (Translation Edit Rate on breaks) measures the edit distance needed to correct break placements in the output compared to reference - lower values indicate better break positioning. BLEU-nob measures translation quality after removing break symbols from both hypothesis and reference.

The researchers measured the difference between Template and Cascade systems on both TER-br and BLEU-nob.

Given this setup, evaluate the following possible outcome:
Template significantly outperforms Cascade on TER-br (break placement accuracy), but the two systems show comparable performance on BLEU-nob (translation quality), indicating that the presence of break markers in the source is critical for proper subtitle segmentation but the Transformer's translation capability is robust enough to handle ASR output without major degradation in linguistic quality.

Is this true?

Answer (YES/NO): NO